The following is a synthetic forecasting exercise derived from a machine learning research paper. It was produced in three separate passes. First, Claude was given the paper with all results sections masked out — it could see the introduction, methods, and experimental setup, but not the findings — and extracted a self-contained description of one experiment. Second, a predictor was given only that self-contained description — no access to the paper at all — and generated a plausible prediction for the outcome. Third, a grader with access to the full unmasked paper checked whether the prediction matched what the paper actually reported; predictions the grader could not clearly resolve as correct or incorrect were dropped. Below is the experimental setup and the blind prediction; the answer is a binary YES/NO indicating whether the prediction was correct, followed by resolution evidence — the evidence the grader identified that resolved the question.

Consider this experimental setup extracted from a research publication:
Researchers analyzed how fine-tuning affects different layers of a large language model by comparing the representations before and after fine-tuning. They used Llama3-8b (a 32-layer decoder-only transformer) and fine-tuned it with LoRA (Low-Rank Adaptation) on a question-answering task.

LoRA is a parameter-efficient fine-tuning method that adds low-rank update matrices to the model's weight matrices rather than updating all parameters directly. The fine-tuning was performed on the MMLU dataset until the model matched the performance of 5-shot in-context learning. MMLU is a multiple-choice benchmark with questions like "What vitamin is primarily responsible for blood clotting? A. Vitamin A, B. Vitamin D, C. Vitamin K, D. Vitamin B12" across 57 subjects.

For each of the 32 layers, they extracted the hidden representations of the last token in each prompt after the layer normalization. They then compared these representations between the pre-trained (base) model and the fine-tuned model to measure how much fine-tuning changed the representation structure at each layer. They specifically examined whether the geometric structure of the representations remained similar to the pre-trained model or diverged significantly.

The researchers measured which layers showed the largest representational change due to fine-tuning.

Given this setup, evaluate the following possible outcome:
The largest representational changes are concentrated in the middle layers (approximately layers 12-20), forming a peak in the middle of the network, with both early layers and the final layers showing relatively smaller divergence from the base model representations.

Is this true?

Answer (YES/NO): NO